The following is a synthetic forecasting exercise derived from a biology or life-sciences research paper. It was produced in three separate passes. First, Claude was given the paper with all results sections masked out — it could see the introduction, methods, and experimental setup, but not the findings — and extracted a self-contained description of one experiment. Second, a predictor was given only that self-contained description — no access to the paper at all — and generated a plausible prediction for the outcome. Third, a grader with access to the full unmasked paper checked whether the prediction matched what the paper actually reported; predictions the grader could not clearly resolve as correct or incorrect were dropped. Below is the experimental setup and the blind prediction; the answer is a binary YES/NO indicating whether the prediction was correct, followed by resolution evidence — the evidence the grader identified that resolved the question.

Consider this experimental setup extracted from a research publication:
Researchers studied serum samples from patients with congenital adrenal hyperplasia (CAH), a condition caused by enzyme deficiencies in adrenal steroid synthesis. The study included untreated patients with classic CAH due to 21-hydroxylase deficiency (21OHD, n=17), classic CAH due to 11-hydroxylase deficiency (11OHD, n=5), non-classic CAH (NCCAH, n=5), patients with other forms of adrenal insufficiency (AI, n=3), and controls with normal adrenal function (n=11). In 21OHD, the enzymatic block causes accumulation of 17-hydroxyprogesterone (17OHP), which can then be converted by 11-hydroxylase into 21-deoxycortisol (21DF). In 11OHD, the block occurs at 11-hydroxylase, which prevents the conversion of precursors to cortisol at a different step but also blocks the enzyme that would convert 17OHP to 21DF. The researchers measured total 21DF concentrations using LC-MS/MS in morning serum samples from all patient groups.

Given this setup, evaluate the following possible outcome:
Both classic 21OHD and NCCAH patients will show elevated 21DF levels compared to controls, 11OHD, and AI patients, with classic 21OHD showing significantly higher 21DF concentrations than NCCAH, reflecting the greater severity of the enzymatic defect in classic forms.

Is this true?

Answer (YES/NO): YES